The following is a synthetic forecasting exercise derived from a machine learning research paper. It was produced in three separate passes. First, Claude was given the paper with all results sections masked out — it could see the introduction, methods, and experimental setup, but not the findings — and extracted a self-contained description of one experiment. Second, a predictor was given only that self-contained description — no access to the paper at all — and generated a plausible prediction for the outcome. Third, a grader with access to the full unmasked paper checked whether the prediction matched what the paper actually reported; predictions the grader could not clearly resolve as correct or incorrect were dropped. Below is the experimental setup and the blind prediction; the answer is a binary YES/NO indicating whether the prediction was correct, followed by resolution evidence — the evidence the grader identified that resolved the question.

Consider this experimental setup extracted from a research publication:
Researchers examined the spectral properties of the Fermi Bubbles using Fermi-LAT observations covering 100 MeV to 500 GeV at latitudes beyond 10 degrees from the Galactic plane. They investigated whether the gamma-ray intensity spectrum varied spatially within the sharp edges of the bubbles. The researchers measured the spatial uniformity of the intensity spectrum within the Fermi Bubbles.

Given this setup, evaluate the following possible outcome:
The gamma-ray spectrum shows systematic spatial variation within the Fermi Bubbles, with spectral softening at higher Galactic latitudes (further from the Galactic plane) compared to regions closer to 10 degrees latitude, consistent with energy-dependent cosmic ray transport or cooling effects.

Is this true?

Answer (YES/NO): NO